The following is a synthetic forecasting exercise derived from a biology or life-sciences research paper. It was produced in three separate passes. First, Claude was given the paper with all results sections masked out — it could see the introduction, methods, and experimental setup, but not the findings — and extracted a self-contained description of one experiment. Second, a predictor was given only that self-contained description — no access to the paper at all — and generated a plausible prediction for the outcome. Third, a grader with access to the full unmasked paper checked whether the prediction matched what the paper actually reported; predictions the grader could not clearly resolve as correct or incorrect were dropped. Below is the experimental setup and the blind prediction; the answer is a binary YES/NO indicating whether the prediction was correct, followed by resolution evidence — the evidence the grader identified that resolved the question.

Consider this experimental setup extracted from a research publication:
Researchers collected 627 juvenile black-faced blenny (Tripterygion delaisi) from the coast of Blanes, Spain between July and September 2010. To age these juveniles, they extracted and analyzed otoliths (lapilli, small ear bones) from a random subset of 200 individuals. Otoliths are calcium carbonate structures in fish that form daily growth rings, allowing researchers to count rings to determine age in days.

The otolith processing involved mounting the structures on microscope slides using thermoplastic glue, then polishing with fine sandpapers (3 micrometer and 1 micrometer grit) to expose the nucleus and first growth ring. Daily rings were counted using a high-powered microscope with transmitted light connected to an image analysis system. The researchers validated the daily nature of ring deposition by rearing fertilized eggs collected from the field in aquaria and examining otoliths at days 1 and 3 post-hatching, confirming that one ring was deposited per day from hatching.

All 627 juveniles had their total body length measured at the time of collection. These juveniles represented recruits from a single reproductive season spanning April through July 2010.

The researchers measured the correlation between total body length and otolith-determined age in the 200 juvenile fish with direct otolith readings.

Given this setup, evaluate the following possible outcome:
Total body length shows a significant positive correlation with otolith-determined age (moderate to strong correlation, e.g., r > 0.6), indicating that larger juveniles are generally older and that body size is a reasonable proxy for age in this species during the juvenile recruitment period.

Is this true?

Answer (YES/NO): YES